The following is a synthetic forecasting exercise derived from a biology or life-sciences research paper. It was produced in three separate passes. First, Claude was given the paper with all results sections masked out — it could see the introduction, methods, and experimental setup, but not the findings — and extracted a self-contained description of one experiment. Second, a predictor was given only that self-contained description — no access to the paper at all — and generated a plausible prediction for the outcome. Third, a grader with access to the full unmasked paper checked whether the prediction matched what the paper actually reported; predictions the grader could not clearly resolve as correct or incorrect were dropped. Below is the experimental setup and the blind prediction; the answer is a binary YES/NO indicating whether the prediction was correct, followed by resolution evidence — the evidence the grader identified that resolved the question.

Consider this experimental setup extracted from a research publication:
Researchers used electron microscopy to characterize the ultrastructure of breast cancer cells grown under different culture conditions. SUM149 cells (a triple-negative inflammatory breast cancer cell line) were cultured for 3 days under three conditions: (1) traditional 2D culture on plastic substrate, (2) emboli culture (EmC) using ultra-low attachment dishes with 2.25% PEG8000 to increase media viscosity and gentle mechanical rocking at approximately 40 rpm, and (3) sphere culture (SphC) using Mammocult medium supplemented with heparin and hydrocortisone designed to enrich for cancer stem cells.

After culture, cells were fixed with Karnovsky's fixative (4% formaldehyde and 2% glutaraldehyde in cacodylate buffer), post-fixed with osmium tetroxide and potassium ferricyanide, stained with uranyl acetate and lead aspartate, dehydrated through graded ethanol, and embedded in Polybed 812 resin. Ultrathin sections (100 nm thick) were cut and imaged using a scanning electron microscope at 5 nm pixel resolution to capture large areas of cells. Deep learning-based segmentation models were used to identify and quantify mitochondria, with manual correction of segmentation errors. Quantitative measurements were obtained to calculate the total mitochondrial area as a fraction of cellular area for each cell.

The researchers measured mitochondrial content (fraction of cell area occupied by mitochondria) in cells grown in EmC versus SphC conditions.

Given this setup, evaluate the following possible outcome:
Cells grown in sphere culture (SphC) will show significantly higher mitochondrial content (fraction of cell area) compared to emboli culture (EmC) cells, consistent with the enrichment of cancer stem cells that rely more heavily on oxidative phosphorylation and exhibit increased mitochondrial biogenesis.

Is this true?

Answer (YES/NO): NO